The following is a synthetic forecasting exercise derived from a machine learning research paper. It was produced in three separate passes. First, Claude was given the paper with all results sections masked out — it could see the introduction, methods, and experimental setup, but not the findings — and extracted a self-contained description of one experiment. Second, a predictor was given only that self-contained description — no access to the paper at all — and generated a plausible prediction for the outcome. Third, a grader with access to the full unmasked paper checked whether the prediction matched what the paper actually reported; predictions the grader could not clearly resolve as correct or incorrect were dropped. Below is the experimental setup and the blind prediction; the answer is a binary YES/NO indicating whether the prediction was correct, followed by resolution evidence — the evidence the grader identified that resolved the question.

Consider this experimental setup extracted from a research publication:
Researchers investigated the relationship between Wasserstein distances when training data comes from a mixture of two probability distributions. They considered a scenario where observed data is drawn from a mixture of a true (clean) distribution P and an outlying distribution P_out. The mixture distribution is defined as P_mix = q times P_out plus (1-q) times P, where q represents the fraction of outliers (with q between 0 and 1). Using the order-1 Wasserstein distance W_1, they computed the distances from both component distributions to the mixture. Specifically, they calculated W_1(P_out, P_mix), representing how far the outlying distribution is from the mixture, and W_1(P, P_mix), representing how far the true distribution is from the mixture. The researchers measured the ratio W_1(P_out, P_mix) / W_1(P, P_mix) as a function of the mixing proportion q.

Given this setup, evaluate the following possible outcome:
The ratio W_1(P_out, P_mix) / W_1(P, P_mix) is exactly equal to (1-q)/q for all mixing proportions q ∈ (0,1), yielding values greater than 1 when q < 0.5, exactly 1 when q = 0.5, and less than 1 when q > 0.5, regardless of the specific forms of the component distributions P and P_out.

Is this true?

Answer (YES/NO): YES